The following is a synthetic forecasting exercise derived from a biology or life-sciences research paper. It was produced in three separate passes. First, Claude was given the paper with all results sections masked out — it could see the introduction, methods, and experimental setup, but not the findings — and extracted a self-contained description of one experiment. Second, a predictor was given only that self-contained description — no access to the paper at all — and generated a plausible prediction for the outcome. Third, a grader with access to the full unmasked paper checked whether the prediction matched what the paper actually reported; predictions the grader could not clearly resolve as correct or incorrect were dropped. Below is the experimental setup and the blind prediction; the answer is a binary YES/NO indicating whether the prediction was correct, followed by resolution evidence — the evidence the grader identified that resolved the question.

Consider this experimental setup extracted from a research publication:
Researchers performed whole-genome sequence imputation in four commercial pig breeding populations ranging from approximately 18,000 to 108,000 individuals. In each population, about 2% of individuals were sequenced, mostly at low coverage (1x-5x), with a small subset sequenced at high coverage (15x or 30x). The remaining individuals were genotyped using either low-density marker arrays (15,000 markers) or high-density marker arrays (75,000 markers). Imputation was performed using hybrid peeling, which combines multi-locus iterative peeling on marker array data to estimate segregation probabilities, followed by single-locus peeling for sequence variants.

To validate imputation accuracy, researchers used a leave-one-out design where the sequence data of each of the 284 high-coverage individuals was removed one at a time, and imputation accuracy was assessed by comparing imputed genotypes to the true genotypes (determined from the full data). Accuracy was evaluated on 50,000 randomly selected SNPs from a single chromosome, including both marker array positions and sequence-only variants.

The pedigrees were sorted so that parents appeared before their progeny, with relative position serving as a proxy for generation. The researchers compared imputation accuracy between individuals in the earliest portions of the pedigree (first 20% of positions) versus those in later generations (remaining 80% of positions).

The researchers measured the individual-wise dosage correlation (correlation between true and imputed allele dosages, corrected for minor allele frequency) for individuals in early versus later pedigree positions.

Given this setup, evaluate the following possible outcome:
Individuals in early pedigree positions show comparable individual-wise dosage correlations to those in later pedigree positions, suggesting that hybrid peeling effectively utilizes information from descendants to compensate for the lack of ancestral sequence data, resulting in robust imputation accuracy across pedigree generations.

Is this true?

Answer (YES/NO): NO